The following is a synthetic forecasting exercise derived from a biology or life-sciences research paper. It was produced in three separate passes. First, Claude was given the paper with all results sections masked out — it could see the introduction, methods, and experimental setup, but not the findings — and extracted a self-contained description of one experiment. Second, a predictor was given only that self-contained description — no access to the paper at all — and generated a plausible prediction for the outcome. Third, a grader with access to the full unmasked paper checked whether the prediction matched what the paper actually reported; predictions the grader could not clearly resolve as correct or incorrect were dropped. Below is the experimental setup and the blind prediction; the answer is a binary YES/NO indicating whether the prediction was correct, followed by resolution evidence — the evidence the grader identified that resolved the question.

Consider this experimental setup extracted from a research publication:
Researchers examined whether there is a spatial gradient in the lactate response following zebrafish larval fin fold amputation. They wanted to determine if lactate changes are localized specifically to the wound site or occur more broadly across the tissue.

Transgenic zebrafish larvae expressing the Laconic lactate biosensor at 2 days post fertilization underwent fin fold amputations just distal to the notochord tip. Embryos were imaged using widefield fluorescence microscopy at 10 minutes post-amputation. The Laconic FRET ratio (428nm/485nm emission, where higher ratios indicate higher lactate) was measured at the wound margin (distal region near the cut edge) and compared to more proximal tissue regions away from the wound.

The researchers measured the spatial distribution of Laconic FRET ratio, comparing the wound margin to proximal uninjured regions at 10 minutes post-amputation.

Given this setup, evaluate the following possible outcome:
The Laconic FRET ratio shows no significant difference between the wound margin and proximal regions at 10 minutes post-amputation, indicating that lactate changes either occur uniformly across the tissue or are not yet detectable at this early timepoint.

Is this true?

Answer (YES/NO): NO